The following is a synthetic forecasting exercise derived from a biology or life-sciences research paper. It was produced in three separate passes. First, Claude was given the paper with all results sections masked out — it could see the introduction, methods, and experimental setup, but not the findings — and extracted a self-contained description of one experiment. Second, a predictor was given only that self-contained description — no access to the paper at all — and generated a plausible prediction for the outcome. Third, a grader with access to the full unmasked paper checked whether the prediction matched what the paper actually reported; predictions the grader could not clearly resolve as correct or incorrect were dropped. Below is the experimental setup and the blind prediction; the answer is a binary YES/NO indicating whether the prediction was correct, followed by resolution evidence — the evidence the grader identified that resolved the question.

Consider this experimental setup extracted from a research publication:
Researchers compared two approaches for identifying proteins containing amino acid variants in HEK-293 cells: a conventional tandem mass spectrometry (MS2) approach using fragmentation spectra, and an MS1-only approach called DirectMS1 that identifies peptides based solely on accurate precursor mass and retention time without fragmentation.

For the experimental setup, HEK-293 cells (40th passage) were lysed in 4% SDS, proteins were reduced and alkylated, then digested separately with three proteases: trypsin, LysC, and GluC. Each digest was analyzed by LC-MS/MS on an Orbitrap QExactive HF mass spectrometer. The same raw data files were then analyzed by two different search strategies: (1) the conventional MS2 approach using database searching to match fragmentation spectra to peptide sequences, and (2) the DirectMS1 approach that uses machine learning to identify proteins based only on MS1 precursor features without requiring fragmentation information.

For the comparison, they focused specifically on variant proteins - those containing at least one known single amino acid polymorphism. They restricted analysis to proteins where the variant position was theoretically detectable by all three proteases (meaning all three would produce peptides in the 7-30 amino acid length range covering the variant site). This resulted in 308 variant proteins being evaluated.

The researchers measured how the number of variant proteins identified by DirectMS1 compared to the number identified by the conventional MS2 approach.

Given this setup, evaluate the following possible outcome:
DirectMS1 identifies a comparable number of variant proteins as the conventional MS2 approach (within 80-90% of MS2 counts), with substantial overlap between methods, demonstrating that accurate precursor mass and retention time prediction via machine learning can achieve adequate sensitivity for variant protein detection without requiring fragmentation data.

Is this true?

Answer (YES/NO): NO